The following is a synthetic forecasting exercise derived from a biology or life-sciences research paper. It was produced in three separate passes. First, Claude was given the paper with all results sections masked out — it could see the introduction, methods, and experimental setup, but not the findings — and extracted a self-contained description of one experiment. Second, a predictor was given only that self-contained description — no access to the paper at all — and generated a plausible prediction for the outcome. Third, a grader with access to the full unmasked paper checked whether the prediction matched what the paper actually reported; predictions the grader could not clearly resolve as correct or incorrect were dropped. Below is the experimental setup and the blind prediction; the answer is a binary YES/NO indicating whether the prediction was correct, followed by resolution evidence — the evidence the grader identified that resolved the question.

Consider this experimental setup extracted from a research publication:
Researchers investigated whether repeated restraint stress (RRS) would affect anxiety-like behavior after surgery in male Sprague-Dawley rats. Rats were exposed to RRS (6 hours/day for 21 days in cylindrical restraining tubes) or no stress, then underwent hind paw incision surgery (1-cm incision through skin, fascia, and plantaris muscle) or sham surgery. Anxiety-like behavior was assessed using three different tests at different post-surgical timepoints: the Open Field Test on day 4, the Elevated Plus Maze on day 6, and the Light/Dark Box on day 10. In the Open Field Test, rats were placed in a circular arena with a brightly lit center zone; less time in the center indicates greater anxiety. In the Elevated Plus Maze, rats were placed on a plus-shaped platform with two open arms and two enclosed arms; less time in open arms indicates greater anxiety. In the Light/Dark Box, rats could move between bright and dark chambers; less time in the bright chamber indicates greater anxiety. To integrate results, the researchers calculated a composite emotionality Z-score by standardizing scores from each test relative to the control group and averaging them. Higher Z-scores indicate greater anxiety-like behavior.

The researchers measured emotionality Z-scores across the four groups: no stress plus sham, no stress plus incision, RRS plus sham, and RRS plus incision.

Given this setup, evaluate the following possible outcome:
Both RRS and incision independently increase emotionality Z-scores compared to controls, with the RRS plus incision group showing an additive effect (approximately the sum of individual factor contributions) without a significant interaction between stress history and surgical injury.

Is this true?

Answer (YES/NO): YES